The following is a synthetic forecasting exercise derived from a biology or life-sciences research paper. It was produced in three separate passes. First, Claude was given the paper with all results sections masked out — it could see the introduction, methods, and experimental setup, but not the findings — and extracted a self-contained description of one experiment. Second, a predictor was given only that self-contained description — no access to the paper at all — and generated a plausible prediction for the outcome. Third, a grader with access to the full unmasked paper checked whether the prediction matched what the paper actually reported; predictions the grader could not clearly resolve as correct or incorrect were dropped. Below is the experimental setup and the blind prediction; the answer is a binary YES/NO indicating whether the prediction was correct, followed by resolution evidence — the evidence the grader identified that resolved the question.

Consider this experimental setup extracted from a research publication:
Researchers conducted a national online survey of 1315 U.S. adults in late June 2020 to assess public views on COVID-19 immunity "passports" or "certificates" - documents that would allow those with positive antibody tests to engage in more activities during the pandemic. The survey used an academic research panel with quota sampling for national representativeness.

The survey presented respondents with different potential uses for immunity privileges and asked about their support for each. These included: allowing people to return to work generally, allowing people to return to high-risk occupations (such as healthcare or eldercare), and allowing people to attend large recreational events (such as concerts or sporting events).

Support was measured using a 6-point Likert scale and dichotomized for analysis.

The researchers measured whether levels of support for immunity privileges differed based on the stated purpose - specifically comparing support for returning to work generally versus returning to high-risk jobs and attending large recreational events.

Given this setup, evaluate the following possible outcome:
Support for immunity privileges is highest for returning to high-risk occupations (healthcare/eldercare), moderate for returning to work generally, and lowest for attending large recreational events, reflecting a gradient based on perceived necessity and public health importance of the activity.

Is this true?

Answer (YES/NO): NO